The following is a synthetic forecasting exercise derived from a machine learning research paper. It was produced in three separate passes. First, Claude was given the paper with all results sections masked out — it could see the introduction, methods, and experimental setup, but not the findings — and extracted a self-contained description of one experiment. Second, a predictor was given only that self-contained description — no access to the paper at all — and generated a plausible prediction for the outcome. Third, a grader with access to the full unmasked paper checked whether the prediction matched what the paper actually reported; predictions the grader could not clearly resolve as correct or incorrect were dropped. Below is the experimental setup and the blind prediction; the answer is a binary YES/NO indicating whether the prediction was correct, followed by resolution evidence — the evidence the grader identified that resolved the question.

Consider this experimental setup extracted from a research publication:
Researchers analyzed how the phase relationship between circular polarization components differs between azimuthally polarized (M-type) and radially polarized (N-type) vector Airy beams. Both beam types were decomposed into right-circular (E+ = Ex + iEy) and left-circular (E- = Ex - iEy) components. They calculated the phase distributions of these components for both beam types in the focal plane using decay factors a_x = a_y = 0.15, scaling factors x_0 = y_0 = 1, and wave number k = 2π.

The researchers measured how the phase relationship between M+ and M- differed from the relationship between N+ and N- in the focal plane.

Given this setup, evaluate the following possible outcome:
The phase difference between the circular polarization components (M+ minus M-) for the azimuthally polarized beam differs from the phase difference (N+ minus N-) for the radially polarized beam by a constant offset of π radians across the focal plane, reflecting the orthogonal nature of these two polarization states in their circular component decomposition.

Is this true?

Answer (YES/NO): YES